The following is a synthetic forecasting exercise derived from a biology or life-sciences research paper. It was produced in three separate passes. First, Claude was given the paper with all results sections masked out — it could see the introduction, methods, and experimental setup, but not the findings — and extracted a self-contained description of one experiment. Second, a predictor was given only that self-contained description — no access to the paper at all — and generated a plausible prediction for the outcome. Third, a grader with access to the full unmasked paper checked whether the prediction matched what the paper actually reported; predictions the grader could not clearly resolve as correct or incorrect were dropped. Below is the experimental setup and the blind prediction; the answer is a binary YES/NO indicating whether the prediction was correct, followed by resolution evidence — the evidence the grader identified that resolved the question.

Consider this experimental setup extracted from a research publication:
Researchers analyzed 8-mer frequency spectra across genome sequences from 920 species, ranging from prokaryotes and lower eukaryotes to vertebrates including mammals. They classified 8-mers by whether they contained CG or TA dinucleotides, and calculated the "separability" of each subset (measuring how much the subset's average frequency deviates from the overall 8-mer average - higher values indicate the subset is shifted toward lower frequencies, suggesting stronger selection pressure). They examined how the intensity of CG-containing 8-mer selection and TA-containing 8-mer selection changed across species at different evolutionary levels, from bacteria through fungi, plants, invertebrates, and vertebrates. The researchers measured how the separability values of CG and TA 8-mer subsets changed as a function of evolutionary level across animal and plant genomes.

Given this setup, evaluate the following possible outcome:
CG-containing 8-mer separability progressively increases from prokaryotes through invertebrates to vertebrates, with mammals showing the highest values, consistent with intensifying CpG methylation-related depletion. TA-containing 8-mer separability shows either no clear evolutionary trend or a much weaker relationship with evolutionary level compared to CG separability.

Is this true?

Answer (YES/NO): NO